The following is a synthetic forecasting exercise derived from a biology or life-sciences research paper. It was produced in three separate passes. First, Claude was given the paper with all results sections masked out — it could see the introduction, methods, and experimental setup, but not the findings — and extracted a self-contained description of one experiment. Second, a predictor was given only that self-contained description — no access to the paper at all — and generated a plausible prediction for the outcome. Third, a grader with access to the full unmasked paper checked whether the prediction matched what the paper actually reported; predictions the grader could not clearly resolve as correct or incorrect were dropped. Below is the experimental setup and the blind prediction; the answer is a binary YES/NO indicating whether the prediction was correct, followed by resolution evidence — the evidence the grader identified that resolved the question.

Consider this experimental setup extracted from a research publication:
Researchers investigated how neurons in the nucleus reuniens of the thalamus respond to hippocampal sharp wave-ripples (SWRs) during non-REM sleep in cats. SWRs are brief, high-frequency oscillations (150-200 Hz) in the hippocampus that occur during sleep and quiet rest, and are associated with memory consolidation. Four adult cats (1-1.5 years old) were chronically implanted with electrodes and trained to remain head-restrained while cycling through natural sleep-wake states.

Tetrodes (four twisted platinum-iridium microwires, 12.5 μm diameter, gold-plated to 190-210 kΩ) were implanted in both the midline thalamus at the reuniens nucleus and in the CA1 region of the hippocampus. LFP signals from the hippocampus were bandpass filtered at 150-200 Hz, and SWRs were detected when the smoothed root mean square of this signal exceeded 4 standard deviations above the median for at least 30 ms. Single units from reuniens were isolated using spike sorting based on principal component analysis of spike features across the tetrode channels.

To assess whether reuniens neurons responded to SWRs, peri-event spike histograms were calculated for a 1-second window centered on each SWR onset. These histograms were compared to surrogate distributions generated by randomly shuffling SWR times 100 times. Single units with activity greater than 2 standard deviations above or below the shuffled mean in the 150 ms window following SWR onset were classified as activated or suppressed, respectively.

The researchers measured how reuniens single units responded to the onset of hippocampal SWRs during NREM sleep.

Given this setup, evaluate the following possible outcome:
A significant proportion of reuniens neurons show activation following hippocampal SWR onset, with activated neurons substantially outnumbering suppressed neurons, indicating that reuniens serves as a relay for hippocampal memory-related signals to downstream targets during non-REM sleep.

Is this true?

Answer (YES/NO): NO